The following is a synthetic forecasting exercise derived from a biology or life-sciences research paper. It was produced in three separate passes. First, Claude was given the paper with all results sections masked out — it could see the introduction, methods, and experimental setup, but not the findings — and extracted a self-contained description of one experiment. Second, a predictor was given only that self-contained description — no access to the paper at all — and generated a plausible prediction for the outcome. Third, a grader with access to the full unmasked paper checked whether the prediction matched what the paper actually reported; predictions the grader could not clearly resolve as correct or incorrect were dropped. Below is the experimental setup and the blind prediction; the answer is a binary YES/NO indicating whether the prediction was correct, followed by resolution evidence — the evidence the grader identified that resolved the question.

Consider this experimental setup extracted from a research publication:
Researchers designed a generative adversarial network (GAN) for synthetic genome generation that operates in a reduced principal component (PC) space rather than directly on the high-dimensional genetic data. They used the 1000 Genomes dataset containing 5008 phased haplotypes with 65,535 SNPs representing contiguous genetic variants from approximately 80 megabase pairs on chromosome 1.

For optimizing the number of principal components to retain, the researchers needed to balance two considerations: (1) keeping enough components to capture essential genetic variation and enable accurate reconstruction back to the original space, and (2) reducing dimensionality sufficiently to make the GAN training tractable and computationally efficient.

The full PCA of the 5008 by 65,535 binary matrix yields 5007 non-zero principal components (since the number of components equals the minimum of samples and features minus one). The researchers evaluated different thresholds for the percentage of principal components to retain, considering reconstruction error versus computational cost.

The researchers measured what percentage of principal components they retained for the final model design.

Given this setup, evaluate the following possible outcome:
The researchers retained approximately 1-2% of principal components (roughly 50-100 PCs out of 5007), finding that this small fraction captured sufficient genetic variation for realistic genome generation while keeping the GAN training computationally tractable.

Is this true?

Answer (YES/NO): NO